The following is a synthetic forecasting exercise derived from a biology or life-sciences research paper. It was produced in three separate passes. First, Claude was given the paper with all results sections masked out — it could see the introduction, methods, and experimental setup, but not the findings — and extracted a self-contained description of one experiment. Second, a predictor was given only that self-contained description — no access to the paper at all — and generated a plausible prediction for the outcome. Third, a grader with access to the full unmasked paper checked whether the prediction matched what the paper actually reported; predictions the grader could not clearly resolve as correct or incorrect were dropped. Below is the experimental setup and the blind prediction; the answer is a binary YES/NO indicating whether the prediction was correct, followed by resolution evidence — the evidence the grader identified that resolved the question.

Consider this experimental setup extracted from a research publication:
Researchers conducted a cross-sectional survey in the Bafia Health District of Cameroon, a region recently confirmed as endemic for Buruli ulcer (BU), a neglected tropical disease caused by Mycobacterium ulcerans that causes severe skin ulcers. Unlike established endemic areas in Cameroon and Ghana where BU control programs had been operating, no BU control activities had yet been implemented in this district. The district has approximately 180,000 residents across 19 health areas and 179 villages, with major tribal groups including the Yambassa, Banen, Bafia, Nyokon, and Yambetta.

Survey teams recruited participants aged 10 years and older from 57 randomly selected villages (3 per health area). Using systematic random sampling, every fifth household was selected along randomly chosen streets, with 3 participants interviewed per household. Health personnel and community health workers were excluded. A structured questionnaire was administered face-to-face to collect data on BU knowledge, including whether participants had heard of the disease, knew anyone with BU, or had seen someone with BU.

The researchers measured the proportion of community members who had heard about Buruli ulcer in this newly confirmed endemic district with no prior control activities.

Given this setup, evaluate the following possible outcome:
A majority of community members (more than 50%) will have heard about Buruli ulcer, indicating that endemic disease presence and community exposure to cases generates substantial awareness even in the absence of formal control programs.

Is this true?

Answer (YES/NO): NO